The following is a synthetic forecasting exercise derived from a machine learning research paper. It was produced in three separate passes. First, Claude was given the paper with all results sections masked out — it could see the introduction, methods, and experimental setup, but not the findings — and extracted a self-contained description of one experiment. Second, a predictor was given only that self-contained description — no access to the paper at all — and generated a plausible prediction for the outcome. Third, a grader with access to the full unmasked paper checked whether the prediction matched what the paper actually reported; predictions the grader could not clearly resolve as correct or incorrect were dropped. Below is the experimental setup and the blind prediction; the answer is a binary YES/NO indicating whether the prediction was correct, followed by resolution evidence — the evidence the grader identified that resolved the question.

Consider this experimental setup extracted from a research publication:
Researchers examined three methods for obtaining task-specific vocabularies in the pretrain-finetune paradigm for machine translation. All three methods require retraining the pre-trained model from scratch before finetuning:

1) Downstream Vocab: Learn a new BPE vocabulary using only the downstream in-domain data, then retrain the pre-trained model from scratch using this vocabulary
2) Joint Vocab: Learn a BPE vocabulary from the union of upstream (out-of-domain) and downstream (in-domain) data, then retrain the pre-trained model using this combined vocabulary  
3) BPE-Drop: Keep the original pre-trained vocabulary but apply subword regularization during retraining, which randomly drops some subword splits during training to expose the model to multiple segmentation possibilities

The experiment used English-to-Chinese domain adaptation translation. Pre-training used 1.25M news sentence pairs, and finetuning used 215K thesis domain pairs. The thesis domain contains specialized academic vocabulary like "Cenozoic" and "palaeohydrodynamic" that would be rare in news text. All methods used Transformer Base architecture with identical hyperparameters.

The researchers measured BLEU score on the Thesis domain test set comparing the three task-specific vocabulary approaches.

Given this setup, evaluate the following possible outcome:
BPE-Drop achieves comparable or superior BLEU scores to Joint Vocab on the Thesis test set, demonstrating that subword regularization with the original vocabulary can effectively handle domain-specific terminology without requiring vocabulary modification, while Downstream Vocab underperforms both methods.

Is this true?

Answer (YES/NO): NO